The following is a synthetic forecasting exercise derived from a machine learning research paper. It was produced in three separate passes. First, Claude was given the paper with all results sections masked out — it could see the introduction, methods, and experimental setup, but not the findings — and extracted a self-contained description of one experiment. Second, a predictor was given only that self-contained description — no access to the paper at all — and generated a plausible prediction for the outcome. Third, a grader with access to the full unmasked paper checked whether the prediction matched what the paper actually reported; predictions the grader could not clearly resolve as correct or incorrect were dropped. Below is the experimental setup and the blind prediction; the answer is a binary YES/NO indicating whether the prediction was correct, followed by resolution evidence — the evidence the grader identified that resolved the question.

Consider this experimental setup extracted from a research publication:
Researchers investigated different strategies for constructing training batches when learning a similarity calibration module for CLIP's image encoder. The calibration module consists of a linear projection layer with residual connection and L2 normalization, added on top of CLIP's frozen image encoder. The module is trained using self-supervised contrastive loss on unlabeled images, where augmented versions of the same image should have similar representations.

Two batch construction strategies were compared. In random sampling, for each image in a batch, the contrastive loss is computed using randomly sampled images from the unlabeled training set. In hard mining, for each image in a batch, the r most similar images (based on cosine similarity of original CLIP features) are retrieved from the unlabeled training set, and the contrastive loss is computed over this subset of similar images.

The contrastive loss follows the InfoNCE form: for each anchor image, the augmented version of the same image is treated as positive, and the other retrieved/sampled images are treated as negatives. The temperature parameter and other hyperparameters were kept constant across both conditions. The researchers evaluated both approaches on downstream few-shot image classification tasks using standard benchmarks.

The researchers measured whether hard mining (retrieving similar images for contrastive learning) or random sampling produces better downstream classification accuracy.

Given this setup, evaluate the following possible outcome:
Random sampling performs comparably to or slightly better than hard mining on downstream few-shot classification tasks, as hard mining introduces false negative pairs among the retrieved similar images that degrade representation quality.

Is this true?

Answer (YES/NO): NO